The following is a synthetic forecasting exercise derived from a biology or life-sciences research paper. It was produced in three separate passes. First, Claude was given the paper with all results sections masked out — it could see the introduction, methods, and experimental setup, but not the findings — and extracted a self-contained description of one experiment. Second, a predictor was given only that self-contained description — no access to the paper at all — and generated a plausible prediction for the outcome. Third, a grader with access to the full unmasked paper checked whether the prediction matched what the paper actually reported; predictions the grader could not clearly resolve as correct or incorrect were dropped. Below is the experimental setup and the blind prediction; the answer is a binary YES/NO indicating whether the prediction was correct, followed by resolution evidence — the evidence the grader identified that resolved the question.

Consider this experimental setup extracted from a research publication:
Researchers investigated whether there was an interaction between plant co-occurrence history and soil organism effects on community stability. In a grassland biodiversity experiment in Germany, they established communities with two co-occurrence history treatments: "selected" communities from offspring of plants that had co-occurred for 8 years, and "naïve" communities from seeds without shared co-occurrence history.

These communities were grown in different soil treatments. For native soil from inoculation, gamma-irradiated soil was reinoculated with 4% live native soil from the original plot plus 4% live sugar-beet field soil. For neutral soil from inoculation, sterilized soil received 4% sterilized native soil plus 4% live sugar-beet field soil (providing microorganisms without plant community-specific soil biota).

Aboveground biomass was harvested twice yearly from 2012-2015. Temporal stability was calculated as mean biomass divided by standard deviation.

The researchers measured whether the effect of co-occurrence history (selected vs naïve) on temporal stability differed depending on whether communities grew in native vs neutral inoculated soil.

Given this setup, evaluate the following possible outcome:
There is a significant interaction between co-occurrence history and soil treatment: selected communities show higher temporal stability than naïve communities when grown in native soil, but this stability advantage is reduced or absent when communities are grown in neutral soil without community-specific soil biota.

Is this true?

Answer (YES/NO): NO